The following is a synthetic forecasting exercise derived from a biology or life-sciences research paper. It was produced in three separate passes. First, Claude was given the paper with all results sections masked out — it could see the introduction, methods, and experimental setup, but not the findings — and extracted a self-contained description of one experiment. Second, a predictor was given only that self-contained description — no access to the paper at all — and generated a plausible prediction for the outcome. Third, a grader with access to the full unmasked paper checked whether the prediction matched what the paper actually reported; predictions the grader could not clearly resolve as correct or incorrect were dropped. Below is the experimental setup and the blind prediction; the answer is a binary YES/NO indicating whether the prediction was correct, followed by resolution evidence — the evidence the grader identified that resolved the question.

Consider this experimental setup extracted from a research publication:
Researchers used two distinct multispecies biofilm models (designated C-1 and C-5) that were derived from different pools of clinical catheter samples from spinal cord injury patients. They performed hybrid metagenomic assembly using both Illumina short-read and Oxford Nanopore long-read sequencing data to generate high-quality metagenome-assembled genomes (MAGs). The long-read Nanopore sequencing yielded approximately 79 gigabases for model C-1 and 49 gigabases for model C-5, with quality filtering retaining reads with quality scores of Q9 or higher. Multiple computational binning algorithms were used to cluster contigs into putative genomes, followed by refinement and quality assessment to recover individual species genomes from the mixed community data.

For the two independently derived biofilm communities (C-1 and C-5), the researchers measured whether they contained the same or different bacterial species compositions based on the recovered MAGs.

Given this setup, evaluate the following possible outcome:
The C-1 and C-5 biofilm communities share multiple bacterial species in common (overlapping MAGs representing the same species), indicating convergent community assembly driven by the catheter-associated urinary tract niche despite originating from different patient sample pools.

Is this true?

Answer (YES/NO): NO